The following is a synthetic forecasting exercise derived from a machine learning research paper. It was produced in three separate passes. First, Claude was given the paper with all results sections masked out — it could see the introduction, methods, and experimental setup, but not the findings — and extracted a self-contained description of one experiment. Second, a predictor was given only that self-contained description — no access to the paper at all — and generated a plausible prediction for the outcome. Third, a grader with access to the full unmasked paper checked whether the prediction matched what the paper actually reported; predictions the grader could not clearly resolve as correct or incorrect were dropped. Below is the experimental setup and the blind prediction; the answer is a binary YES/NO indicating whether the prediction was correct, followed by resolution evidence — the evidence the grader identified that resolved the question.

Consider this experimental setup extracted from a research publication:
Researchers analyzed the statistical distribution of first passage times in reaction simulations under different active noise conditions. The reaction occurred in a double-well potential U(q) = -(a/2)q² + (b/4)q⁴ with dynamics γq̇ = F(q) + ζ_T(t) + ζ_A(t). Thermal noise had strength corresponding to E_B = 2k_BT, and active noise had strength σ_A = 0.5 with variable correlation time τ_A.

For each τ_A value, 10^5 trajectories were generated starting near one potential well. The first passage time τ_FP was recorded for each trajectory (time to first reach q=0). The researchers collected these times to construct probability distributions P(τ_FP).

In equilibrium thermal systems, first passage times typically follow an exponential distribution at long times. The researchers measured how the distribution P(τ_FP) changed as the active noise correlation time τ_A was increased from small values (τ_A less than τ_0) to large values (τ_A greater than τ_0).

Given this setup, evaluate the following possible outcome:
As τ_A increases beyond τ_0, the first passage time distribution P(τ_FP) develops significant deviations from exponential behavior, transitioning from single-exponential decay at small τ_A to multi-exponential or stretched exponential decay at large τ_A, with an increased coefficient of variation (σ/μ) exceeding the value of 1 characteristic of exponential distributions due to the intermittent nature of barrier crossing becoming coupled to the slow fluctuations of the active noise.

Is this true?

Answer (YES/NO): NO